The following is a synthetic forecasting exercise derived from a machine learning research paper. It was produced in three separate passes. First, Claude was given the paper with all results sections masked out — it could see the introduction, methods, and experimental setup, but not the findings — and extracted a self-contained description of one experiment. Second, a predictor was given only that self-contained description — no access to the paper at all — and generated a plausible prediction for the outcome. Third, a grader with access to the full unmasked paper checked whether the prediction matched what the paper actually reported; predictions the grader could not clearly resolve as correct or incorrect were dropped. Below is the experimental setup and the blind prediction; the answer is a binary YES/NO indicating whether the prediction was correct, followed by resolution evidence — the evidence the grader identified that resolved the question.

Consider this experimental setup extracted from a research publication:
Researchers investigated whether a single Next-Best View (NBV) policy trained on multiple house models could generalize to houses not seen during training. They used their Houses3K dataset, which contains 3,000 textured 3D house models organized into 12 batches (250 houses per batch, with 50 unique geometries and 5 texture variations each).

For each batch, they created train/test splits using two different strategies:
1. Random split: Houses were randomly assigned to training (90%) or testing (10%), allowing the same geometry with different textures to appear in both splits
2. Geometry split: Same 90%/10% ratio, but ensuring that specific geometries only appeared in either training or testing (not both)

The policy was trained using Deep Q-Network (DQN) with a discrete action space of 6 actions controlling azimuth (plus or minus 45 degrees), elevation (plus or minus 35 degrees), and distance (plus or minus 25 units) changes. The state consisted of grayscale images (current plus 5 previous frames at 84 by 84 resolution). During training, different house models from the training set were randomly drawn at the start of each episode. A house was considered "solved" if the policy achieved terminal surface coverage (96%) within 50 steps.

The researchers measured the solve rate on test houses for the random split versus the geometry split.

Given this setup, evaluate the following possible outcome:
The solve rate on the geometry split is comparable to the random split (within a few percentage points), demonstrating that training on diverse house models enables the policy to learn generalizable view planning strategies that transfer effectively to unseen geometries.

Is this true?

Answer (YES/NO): YES